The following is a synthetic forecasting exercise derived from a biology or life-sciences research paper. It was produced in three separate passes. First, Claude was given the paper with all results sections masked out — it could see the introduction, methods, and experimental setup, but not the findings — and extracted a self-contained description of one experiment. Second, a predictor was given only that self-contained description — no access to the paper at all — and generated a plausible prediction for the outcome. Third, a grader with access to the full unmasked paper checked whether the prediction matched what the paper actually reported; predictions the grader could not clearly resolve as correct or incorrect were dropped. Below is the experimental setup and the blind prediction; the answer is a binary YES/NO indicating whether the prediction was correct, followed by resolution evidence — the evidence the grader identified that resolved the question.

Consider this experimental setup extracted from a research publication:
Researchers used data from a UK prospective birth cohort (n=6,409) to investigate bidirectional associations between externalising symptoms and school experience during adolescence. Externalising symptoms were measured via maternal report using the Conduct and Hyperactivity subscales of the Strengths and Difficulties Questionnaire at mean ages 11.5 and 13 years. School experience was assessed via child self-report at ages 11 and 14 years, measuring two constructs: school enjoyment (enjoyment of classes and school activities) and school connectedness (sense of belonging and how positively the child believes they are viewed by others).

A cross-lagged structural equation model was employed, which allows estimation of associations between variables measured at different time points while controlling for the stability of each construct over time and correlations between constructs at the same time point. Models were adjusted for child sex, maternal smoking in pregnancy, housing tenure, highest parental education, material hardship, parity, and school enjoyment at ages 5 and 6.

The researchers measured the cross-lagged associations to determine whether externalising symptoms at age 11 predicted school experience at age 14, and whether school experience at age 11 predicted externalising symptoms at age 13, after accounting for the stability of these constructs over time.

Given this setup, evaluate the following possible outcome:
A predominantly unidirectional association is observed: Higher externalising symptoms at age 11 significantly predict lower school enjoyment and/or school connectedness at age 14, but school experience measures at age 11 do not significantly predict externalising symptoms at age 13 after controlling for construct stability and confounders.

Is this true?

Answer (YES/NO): YES